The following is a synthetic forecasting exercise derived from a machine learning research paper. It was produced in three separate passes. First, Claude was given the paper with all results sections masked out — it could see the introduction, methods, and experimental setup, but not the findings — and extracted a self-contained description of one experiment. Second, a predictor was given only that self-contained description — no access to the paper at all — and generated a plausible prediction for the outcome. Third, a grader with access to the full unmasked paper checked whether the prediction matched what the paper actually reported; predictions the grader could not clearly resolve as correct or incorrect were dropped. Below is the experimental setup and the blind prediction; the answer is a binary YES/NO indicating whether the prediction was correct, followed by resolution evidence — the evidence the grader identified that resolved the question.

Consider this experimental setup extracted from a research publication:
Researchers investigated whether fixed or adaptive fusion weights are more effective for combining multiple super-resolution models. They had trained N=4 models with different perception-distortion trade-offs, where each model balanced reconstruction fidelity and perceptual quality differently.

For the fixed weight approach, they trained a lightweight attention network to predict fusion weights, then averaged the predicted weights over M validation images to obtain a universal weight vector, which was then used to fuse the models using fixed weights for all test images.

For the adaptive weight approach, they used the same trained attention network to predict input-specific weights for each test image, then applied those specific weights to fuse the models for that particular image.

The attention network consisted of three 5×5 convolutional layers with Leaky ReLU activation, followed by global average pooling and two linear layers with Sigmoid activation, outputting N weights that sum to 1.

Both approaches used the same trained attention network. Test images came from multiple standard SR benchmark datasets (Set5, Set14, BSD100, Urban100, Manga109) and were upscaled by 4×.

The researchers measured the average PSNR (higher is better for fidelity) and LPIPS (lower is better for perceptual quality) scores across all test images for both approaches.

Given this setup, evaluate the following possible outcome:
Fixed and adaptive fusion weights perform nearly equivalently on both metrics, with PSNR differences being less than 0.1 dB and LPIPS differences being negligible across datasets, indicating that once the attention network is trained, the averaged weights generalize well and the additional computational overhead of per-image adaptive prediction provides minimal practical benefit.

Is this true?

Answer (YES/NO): NO